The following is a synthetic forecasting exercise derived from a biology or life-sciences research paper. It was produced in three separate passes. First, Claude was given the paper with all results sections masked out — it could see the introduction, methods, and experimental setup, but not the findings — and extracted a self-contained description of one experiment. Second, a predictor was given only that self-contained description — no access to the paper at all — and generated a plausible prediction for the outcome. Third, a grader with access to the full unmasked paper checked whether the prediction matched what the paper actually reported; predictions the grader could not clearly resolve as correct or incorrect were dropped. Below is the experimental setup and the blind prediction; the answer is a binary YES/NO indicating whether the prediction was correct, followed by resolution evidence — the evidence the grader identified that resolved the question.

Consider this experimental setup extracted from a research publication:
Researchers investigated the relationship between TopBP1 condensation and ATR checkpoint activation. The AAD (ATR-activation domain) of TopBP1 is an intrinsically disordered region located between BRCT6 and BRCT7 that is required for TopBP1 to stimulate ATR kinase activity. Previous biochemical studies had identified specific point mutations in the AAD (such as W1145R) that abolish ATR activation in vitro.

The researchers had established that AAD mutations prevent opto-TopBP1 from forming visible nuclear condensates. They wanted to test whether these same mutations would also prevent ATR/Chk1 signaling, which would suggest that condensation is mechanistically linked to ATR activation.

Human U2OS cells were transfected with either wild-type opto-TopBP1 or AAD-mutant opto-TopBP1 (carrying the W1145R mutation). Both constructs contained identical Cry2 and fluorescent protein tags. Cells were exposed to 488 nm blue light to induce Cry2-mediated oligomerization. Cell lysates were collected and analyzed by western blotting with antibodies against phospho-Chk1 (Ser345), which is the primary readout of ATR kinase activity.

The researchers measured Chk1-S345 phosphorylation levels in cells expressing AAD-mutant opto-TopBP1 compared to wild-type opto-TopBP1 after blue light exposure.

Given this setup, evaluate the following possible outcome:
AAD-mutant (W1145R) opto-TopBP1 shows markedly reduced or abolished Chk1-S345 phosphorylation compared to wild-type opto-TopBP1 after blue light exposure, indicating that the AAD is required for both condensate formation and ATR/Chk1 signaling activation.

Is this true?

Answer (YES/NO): YES